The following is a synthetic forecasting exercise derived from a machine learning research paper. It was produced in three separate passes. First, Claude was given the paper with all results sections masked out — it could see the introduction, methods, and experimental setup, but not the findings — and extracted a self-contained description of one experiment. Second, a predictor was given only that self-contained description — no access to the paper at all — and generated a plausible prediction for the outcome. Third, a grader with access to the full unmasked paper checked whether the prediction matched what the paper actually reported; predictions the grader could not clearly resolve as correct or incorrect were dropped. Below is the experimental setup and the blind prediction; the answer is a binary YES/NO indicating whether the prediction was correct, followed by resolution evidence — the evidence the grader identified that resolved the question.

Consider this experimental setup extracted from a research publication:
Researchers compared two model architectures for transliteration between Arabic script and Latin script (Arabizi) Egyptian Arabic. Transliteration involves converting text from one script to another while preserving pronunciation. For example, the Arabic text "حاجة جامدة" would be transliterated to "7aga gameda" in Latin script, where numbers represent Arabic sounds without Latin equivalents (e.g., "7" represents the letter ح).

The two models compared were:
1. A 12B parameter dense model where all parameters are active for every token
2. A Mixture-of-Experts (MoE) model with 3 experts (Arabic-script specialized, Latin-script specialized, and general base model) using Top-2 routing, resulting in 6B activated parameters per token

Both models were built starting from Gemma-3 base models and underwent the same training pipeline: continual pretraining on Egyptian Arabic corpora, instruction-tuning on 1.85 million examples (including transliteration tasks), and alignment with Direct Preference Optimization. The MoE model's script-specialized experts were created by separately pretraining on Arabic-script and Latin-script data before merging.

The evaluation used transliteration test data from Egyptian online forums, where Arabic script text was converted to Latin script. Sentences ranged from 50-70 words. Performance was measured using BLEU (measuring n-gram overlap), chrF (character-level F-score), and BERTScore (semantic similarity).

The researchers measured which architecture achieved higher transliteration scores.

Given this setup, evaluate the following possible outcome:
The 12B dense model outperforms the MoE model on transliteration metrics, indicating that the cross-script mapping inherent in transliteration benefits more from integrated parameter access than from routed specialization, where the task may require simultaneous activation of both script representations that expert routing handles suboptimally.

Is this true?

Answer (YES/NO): NO